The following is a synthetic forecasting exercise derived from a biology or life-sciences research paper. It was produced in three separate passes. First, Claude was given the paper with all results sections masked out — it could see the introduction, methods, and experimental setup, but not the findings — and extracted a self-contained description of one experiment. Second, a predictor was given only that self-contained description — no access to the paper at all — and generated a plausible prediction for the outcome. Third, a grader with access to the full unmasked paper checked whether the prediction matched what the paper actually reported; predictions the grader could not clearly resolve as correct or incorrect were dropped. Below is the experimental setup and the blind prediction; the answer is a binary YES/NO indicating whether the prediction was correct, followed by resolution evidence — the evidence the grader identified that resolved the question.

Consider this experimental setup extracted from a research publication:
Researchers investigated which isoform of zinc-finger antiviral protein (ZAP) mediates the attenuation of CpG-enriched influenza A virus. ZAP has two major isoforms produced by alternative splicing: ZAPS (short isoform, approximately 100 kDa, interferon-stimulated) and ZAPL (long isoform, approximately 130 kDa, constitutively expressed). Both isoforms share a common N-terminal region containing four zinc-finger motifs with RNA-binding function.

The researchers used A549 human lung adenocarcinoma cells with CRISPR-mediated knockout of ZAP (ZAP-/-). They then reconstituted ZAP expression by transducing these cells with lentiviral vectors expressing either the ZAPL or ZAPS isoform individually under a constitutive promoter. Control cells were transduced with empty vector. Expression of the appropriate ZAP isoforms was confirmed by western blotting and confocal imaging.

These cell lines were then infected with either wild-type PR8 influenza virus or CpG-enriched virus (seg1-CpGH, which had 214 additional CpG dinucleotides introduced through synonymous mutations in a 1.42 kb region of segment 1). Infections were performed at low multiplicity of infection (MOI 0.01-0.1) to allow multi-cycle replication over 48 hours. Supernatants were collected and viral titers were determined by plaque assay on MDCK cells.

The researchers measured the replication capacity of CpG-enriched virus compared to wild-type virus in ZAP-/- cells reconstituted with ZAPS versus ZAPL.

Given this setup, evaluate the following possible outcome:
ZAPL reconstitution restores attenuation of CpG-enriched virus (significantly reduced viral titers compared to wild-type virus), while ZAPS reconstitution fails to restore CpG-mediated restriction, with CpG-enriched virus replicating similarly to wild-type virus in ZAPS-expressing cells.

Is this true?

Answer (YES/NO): NO